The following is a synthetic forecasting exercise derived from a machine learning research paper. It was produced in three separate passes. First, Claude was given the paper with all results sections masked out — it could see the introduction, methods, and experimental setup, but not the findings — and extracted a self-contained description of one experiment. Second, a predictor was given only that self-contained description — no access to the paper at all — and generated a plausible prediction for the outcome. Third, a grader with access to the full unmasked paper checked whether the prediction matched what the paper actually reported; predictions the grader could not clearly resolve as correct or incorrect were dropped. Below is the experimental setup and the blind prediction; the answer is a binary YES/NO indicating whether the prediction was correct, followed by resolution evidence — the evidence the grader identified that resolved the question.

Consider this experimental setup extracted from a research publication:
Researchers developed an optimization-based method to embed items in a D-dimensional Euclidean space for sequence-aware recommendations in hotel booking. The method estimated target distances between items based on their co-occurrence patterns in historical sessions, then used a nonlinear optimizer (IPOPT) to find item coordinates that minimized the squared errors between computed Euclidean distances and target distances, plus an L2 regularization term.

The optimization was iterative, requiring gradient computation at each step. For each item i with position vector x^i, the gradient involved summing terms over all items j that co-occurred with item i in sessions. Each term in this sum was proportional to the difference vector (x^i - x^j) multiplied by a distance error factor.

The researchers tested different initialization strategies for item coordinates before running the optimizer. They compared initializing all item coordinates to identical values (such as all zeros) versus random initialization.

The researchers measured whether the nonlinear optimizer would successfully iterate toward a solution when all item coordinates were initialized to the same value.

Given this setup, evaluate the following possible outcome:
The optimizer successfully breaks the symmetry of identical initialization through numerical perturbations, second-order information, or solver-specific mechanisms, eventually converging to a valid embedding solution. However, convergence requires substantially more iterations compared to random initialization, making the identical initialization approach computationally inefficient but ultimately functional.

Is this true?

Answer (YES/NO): NO